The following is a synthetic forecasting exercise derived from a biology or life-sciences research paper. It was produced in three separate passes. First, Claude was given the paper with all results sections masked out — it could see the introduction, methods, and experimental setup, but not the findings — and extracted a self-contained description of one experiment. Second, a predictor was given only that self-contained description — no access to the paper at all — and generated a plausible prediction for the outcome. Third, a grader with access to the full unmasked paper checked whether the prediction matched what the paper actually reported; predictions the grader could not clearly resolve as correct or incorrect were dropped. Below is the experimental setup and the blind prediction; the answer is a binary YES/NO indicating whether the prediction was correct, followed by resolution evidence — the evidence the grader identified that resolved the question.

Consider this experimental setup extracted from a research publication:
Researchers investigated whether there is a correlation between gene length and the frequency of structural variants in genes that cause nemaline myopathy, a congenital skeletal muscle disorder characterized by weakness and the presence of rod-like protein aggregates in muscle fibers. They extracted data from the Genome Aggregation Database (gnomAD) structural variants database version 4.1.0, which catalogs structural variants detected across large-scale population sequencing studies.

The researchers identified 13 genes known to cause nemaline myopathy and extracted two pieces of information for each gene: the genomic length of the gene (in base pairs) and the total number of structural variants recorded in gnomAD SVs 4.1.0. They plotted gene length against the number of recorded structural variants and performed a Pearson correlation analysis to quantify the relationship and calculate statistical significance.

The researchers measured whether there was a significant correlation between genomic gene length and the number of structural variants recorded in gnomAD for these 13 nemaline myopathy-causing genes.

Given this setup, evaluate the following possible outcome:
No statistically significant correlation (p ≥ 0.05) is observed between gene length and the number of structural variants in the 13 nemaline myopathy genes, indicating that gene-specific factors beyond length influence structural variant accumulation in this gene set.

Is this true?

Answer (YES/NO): NO